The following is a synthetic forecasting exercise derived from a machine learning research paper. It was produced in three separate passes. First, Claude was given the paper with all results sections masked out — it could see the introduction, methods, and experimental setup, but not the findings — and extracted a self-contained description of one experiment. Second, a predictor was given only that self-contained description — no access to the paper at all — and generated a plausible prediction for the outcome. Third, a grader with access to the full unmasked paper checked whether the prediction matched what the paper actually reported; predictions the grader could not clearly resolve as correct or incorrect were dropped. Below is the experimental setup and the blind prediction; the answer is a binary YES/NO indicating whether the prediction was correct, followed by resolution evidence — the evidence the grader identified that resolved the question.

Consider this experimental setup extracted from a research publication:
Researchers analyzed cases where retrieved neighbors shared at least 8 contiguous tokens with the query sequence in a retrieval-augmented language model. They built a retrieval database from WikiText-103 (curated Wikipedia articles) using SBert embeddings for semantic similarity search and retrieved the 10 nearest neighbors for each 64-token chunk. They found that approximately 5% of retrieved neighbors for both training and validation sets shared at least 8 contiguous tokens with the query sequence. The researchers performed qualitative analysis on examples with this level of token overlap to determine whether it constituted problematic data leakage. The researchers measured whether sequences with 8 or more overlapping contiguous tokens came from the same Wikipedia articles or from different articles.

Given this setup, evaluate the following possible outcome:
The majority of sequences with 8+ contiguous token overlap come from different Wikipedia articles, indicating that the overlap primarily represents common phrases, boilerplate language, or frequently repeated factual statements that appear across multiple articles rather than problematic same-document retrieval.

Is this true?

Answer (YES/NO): YES